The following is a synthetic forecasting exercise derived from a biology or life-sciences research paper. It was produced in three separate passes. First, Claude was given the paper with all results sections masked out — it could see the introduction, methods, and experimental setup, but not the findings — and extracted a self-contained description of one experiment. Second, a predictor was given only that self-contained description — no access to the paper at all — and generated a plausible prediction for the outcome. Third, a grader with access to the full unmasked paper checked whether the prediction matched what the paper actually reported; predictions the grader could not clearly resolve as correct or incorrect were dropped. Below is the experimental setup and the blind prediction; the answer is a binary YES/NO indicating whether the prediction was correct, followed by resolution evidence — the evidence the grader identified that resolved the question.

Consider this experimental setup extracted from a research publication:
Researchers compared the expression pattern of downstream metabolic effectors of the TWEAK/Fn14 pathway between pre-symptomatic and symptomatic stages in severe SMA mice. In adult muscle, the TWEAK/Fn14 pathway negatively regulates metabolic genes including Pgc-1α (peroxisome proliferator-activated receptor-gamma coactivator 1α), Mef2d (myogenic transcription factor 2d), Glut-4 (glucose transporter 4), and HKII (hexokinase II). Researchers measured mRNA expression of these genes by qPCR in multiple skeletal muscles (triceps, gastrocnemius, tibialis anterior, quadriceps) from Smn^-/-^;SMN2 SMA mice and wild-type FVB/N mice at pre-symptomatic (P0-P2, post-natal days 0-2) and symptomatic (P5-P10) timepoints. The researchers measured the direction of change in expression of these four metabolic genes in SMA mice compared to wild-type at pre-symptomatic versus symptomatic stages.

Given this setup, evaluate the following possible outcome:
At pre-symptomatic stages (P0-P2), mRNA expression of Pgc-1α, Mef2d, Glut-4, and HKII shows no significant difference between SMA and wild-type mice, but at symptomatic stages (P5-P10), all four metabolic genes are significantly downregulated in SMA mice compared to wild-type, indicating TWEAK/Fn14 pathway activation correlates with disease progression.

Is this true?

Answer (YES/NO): NO